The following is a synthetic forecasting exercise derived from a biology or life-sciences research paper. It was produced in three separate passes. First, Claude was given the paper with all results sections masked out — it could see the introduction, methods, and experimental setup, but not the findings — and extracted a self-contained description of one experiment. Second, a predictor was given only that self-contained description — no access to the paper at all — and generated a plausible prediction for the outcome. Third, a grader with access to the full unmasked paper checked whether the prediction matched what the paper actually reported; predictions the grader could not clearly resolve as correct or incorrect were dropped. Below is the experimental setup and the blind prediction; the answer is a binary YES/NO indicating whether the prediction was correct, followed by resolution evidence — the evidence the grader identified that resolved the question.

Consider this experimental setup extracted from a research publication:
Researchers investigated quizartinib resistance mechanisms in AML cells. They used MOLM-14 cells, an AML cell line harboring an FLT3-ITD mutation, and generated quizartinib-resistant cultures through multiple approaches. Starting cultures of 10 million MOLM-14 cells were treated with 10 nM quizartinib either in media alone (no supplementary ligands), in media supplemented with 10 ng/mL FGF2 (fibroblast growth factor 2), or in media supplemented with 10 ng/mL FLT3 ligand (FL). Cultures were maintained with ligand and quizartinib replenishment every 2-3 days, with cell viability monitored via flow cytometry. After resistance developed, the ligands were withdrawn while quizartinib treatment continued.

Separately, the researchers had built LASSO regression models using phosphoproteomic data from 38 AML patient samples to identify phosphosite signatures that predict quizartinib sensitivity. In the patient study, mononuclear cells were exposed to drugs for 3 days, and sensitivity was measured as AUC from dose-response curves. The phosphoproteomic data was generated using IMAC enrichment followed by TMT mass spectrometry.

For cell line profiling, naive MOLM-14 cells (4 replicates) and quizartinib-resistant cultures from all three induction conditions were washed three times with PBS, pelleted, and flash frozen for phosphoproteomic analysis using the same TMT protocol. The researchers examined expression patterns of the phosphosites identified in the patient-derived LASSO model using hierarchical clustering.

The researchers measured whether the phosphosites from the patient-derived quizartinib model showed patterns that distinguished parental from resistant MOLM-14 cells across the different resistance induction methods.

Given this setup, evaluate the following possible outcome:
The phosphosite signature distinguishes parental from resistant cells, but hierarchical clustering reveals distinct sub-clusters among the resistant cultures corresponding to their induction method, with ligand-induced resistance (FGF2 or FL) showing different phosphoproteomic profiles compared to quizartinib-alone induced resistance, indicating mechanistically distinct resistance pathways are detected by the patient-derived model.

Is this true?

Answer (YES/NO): NO